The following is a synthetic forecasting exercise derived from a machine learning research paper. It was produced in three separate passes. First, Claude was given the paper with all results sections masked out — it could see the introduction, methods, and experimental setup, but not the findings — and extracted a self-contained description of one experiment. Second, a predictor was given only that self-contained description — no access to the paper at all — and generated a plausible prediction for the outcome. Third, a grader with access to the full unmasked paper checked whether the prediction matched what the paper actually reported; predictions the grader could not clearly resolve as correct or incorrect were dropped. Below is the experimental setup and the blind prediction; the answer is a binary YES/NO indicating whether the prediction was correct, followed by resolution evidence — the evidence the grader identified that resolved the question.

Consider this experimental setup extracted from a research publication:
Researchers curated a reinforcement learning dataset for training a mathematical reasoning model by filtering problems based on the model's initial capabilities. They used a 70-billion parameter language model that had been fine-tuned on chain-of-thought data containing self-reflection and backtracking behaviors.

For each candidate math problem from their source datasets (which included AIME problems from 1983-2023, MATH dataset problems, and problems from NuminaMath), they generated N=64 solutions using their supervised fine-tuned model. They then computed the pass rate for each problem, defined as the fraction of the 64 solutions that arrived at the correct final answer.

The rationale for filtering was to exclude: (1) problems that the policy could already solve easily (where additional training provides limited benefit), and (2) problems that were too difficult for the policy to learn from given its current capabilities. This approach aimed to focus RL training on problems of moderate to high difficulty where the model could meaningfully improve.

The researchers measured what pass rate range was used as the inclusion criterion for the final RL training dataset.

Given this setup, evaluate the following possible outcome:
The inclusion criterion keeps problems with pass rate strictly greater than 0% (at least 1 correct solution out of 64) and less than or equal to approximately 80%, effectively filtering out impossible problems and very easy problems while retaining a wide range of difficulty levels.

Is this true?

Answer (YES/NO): NO